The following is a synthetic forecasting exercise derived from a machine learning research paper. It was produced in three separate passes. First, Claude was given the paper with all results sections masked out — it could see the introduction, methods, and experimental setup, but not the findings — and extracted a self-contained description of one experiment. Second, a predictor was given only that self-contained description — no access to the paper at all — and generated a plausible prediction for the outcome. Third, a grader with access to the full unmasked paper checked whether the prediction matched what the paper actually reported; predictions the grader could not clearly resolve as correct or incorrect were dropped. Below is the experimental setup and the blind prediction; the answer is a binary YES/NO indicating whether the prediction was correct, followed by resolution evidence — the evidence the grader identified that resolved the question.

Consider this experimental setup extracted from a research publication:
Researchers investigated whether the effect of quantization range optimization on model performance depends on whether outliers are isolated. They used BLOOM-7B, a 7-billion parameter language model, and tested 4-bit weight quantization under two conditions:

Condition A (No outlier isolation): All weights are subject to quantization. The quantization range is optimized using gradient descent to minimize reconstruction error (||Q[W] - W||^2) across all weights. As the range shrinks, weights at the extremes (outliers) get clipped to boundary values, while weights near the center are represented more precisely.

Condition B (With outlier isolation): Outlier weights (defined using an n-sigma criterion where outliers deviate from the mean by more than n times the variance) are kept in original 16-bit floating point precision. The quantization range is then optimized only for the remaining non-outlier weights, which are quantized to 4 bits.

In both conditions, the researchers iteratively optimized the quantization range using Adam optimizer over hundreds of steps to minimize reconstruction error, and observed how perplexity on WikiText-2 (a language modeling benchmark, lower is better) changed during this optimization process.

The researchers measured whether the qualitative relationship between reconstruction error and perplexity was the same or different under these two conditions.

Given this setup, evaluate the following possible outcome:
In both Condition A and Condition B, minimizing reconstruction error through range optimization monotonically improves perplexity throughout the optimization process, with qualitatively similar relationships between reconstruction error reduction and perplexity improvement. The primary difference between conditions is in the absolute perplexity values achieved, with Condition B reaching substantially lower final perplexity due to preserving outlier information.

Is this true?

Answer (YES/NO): NO